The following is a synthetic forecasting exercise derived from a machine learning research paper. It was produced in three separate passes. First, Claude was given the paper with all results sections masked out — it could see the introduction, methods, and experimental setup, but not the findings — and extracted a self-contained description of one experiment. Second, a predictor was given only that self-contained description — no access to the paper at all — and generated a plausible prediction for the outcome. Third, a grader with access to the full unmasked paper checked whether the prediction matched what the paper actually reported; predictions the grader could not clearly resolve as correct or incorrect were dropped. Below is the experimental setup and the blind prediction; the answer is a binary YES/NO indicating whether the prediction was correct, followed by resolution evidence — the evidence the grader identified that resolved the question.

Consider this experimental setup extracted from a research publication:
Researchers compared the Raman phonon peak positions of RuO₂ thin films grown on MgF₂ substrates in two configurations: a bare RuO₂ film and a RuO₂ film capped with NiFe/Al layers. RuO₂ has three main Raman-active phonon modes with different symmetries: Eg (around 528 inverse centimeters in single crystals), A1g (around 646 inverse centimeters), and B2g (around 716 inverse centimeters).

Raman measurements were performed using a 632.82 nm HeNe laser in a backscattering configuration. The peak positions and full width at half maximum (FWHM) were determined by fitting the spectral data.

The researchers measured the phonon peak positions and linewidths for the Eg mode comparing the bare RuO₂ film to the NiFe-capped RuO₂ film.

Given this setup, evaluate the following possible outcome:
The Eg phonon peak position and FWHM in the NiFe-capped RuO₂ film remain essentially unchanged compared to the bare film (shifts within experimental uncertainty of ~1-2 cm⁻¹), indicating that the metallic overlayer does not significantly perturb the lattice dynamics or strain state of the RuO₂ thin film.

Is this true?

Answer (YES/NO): NO